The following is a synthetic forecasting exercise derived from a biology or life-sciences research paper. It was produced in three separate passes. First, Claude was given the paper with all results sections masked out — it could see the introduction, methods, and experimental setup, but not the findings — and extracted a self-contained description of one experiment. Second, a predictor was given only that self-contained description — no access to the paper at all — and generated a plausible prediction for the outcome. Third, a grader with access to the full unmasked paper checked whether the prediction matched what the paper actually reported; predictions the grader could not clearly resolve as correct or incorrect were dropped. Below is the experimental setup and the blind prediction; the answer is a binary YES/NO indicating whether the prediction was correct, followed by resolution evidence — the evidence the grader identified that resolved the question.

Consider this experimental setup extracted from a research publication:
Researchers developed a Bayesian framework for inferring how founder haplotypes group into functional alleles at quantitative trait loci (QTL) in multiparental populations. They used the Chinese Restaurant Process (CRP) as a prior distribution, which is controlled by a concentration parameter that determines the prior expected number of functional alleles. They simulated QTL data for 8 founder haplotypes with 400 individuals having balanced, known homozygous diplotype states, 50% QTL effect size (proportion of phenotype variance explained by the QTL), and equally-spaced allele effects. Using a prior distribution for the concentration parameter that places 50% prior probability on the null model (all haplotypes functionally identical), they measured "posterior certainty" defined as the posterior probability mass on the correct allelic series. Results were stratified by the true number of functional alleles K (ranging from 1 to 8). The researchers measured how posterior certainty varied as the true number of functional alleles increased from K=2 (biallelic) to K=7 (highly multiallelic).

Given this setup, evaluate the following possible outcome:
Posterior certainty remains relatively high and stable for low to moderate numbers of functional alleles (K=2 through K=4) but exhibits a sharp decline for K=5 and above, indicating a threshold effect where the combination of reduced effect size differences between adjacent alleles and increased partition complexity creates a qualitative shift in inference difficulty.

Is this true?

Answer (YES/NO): YES